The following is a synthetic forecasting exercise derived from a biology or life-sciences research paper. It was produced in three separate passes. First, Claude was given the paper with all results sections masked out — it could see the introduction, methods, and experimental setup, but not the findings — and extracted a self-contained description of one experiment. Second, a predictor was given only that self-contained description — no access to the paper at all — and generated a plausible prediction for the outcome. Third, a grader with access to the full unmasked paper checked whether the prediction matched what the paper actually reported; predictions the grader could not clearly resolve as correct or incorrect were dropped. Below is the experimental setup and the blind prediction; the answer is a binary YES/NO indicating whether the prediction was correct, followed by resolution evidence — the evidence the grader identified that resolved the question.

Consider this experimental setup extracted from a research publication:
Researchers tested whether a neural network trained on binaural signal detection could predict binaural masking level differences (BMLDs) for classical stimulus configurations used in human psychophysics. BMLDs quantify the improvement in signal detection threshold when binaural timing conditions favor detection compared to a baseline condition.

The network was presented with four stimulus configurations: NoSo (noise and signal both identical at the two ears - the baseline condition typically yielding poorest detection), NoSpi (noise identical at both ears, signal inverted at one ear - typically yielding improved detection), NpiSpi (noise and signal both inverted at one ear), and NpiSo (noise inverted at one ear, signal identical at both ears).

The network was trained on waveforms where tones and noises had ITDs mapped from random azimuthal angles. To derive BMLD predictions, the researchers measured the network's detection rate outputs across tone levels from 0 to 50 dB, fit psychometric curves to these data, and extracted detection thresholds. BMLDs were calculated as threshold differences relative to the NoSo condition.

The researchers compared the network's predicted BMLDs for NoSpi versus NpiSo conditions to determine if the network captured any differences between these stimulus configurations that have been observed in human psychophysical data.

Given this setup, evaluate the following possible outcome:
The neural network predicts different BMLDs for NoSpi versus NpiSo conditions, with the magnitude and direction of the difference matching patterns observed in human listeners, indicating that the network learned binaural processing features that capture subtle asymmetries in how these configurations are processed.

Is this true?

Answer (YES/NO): NO